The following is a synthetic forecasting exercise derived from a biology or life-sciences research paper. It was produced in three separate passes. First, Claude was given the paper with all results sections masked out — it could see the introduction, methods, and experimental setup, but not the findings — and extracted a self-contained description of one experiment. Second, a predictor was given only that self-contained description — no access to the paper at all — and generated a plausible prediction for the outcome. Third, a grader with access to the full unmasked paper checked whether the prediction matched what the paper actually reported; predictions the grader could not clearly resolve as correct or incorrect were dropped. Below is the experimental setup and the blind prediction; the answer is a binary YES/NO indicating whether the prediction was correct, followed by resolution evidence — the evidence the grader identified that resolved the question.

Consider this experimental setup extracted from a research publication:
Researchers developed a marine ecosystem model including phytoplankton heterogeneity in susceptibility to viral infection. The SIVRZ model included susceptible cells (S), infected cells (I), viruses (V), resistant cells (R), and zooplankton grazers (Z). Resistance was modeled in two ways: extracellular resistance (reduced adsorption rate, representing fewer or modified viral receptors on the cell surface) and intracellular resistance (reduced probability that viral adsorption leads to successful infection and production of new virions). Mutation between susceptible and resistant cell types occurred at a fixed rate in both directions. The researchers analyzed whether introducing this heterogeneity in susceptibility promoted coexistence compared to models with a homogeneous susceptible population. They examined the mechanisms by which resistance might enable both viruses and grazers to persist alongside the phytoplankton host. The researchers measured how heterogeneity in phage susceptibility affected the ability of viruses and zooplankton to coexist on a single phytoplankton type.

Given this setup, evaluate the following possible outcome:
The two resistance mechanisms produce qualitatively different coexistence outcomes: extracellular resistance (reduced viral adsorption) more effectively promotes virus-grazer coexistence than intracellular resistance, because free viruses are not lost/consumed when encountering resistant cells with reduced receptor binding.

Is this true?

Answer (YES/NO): NO